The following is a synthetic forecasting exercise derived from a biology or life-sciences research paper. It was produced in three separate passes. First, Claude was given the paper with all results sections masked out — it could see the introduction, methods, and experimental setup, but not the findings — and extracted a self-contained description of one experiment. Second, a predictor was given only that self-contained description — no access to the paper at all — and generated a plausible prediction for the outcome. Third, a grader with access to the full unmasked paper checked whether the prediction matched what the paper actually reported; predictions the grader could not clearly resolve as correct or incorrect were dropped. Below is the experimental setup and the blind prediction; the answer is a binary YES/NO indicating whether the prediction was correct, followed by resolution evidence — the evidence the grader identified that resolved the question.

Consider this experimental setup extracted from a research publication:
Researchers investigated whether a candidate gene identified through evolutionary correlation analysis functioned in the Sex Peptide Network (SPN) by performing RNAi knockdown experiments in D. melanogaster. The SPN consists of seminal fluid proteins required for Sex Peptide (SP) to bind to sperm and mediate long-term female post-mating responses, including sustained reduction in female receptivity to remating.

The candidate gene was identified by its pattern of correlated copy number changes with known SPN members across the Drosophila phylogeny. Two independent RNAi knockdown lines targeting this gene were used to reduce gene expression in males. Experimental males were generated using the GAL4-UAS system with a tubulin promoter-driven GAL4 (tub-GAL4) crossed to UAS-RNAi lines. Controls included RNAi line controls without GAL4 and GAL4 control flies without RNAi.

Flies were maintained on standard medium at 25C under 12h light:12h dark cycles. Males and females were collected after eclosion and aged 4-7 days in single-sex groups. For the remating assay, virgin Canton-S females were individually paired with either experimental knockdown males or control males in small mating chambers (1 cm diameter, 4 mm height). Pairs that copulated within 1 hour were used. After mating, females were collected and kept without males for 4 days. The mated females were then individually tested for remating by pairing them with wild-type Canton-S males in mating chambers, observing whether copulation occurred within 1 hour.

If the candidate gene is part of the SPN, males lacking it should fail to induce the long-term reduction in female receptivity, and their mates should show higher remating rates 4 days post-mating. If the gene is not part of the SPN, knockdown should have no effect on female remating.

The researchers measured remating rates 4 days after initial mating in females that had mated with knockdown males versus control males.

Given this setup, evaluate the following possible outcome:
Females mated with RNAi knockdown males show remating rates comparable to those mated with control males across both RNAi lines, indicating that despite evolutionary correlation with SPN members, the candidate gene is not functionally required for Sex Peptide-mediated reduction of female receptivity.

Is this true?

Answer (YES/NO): NO